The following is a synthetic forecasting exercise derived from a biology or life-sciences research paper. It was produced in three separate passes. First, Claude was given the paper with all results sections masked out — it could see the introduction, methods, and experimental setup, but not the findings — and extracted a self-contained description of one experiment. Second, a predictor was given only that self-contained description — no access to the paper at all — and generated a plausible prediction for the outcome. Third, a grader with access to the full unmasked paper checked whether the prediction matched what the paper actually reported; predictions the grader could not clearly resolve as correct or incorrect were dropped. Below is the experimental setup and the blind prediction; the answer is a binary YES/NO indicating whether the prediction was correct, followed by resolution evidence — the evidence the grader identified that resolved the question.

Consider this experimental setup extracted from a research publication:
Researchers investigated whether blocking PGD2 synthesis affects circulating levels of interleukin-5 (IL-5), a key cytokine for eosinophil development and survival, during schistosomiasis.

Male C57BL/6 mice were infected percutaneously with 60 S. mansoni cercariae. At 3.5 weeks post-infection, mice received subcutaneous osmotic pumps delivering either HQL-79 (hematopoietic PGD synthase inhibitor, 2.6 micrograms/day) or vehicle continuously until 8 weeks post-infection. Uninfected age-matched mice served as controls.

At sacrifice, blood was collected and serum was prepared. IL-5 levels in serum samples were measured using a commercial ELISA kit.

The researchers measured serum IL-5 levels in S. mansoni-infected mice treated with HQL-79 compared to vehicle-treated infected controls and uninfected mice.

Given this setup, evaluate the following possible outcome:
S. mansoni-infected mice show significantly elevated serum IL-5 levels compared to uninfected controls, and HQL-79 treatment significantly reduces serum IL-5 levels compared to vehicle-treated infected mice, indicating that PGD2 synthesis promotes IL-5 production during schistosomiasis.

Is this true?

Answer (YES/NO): NO